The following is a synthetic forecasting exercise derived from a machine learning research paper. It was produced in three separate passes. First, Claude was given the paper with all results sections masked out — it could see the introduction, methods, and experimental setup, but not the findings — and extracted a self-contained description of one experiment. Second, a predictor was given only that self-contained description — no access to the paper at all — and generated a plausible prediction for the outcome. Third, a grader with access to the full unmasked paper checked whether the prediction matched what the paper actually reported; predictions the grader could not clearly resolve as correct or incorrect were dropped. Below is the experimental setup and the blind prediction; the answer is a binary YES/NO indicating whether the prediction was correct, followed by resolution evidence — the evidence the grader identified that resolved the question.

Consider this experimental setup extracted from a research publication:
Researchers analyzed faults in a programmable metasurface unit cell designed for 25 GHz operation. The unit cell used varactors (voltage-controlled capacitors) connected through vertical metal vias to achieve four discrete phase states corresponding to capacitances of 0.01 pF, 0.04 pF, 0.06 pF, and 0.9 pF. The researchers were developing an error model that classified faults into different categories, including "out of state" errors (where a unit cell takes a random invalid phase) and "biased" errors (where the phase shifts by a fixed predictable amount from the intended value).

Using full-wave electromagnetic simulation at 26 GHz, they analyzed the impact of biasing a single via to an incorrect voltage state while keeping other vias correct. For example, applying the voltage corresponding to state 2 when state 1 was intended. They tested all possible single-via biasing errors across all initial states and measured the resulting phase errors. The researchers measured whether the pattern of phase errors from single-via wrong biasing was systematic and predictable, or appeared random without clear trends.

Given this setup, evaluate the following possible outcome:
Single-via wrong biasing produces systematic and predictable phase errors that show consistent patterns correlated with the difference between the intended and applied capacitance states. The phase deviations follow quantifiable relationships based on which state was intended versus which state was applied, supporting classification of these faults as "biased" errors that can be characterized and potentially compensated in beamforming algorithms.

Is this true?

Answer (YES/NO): NO